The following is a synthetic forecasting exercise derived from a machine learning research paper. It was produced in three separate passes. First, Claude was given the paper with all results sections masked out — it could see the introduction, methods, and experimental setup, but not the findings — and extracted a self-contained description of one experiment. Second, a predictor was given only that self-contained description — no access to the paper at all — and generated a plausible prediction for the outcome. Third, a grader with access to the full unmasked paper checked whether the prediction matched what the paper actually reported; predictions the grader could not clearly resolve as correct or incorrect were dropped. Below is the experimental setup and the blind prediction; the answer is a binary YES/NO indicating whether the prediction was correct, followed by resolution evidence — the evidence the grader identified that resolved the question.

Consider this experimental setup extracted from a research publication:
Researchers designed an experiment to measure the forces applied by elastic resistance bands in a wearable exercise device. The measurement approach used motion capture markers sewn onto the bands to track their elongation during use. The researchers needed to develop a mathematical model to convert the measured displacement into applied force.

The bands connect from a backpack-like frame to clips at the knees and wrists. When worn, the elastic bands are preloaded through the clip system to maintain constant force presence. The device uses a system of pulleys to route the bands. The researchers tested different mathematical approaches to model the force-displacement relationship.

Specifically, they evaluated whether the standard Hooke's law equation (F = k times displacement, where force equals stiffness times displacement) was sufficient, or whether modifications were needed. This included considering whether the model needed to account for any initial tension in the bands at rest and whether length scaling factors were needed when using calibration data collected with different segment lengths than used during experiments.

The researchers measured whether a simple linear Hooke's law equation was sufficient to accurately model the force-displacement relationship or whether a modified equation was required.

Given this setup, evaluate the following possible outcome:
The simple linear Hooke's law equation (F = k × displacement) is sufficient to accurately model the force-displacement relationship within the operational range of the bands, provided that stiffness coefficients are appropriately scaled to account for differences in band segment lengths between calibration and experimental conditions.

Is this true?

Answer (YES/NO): NO